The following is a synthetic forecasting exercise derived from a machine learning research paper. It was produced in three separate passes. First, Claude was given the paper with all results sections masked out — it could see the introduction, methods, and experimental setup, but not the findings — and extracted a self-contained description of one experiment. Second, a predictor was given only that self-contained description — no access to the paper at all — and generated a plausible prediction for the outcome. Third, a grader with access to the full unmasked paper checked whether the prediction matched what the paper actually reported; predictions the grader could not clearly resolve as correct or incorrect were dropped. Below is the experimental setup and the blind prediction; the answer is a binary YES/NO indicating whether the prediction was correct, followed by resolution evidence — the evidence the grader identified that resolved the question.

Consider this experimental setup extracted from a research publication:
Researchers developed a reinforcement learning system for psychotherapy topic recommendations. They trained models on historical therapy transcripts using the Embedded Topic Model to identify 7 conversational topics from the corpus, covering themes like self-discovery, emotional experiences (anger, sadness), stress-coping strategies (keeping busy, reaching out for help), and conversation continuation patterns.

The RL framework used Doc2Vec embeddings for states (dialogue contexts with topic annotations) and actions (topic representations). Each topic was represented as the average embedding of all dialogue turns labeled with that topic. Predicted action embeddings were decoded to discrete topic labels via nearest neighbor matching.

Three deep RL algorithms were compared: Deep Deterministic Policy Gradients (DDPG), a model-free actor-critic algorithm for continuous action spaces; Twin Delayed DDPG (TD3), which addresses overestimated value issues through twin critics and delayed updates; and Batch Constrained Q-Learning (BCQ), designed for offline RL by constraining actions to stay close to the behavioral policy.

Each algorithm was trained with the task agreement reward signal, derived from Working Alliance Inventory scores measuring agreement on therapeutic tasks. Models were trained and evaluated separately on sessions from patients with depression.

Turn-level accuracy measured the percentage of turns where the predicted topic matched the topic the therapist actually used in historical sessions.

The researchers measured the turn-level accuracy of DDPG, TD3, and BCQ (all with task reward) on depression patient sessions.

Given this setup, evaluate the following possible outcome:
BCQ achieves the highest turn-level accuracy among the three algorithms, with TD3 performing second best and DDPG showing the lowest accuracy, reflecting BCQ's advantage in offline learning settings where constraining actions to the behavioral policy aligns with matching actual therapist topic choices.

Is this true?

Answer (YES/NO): YES